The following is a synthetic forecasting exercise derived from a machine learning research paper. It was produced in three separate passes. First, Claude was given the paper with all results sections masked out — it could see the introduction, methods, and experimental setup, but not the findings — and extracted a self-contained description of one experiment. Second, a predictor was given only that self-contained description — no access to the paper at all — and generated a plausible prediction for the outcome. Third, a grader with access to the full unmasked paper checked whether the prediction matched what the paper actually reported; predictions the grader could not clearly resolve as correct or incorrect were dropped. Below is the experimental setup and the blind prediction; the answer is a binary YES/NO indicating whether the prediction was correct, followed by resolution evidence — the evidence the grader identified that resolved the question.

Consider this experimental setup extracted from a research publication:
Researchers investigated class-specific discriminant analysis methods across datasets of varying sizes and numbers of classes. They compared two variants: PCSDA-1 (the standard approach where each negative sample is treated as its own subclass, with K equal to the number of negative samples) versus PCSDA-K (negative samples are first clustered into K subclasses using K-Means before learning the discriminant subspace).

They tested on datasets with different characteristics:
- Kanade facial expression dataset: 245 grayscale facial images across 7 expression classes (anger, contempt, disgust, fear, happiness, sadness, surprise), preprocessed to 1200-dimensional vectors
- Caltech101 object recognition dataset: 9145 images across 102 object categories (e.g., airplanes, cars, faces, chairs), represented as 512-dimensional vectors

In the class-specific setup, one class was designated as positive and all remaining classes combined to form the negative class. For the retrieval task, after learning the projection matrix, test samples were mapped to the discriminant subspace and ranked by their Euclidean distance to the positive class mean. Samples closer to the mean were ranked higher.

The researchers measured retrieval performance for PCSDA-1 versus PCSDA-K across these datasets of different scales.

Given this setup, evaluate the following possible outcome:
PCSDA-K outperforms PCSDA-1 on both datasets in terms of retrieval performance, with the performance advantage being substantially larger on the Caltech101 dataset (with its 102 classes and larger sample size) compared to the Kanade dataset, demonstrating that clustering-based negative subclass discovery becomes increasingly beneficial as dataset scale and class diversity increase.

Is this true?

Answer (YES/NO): NO